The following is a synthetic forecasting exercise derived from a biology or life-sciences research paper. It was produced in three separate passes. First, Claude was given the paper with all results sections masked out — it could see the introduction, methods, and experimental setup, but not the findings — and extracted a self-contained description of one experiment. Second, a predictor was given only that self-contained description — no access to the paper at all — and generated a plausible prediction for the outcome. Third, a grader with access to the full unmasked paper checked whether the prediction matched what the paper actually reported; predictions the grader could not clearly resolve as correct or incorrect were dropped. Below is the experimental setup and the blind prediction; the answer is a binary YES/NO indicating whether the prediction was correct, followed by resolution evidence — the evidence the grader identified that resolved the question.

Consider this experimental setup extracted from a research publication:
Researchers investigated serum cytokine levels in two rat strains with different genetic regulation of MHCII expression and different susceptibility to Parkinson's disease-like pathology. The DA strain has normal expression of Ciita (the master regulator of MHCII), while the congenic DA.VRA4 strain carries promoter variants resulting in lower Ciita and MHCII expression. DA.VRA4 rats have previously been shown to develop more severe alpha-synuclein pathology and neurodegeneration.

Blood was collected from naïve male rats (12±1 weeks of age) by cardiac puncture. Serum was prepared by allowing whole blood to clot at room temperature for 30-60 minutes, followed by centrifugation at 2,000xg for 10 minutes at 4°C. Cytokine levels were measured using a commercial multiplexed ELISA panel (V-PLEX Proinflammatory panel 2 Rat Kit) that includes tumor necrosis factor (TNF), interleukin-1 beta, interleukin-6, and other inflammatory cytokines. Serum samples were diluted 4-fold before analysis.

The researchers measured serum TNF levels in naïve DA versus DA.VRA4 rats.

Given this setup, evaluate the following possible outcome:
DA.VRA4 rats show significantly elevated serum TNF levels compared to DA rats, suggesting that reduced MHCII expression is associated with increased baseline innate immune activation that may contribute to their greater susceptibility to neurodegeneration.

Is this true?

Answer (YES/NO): YES